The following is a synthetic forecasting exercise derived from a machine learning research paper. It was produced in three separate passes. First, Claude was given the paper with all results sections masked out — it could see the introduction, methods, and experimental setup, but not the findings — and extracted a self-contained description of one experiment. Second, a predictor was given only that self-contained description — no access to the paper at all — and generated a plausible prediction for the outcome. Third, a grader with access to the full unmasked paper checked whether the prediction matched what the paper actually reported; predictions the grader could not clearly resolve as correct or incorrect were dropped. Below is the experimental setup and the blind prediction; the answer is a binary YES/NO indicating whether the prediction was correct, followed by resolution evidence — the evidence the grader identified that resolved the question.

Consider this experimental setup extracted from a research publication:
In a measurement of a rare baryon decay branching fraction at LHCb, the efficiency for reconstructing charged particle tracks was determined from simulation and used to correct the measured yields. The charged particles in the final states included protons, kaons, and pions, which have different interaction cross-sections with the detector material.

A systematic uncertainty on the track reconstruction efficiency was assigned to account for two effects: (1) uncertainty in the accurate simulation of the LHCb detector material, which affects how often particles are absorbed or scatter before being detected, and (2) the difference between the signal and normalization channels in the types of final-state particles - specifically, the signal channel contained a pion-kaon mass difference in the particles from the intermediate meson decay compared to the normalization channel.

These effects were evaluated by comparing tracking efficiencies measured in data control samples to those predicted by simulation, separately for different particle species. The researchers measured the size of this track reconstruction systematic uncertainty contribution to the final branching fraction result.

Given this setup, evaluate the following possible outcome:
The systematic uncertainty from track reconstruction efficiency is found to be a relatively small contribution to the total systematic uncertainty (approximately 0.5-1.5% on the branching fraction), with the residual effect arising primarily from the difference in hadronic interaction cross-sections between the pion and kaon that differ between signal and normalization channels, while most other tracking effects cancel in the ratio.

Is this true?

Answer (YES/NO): NO